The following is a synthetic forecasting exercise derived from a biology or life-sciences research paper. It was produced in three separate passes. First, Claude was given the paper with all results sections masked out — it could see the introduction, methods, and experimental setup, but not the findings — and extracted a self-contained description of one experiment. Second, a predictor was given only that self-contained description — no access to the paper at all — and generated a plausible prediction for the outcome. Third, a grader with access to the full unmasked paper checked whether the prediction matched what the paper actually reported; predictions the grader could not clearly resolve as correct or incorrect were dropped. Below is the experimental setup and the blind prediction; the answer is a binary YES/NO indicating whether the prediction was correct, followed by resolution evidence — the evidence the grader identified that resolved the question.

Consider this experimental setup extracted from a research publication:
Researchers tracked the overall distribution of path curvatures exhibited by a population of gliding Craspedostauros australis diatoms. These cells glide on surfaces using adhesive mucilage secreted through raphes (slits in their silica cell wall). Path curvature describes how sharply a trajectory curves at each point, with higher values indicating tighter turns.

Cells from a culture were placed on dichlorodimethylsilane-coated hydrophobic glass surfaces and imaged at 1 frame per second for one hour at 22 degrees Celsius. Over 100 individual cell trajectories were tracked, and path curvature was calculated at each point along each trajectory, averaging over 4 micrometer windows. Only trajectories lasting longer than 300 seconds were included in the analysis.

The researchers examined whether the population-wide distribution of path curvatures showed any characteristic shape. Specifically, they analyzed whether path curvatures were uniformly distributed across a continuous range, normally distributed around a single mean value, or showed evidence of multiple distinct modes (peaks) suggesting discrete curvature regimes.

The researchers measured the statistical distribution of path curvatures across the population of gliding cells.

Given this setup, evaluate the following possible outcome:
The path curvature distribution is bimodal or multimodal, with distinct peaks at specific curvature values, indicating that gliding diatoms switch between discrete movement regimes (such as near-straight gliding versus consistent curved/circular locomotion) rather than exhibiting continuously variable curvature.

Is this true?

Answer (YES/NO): YES